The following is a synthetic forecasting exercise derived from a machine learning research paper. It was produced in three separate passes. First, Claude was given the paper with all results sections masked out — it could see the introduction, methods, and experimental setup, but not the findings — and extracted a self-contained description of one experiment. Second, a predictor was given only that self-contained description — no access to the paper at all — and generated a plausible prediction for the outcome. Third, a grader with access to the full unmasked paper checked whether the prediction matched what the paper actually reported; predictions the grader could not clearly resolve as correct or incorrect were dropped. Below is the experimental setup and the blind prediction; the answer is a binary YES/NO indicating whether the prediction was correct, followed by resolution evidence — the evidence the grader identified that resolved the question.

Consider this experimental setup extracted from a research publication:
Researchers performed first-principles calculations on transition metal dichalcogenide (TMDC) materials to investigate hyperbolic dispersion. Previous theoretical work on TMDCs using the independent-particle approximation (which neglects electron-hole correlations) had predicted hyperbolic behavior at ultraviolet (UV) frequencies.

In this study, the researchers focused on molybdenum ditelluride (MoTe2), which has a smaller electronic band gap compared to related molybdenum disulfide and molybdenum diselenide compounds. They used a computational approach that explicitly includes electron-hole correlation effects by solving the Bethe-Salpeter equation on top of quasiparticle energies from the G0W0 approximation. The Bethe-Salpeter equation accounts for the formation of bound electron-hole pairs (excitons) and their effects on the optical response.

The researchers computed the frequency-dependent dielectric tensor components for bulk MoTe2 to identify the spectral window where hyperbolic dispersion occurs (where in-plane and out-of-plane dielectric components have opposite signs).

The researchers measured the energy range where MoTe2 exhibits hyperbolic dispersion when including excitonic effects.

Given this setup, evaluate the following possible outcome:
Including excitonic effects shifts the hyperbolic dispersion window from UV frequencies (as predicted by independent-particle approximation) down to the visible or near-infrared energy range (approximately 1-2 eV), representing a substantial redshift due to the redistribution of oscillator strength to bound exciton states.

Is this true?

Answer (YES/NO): NO